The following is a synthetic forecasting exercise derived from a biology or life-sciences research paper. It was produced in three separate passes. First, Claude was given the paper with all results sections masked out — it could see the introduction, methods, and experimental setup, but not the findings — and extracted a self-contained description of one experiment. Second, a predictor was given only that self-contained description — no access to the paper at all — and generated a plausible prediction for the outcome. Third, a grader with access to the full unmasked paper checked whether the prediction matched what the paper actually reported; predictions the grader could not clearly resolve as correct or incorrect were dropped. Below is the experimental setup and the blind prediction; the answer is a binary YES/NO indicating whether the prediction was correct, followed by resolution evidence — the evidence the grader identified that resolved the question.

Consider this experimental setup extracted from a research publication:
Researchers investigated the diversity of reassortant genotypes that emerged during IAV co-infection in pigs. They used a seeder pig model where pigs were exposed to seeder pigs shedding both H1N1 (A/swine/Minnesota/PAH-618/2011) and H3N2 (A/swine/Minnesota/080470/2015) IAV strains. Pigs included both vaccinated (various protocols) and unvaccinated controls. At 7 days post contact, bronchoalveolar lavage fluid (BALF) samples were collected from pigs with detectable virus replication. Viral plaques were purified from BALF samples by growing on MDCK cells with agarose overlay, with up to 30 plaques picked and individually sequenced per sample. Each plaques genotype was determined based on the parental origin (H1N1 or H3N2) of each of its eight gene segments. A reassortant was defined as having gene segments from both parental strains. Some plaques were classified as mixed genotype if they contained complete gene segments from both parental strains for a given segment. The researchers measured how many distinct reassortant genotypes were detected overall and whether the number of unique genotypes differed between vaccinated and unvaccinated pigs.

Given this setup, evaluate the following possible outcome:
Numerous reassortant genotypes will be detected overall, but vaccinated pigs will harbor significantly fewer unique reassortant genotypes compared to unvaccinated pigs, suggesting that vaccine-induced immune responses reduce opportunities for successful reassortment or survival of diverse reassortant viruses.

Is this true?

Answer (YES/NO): YES